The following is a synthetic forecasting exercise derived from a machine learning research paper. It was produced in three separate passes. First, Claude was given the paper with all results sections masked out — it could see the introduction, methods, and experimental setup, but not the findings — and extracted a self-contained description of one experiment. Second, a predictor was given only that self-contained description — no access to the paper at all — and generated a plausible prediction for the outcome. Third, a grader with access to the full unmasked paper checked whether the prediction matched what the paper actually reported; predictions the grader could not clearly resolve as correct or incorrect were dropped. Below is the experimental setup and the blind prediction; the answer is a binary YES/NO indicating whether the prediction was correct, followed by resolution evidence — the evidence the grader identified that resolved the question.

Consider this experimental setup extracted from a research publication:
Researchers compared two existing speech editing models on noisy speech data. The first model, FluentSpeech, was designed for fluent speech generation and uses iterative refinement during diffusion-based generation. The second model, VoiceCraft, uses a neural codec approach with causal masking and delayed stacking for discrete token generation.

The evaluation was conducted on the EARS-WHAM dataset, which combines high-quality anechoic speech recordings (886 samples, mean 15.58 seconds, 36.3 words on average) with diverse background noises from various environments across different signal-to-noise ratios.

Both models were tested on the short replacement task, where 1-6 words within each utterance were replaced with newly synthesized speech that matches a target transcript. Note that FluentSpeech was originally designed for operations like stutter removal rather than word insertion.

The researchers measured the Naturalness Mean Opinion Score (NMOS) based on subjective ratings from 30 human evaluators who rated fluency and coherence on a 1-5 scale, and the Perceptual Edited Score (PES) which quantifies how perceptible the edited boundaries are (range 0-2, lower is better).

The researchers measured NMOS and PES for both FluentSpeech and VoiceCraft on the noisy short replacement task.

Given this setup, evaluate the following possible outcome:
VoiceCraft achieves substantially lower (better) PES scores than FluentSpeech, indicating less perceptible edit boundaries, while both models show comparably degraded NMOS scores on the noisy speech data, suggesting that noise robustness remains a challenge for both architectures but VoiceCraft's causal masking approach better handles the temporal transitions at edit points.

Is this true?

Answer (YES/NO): NO